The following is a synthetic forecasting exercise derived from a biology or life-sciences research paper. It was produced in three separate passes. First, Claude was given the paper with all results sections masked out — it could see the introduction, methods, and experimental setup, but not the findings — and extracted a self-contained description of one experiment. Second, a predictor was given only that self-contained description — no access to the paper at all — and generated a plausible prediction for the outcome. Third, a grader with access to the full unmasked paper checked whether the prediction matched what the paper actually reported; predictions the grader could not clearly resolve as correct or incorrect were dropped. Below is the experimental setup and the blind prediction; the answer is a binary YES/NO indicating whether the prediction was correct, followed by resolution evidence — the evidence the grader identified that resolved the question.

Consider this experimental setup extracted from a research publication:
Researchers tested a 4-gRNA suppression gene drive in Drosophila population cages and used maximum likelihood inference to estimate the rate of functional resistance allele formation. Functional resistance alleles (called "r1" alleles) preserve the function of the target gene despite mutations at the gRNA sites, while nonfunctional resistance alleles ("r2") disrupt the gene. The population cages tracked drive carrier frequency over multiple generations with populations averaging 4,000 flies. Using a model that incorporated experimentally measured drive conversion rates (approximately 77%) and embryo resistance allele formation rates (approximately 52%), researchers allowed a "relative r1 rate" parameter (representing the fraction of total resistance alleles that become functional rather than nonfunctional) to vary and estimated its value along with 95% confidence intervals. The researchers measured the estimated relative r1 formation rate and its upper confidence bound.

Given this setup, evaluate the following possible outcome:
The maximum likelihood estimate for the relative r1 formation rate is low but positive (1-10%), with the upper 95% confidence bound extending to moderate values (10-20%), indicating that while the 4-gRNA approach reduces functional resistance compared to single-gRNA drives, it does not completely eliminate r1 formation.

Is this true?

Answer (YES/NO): NO